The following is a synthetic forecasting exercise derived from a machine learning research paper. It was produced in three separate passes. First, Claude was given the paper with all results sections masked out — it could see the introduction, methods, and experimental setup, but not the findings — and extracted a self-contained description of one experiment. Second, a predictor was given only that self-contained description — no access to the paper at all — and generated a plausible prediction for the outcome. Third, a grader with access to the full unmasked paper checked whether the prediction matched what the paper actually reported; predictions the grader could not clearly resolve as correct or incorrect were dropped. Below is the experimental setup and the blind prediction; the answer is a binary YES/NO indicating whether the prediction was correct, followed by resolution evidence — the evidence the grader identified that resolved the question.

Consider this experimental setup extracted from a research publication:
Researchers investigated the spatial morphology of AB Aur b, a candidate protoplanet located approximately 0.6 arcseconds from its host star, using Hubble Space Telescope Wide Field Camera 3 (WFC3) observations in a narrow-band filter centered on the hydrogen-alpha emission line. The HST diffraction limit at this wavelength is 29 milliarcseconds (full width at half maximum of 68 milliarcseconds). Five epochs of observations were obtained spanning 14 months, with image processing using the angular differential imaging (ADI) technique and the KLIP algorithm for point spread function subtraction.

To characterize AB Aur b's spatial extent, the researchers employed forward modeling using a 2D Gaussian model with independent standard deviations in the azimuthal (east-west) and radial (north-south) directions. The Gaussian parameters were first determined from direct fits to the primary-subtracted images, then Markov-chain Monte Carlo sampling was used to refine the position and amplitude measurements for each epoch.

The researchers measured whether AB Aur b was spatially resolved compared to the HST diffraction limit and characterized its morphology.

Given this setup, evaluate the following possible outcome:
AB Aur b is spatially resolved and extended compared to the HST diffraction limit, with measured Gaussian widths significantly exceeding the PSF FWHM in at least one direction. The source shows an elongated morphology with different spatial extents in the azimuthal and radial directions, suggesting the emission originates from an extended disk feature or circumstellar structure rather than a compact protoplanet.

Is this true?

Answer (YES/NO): NO